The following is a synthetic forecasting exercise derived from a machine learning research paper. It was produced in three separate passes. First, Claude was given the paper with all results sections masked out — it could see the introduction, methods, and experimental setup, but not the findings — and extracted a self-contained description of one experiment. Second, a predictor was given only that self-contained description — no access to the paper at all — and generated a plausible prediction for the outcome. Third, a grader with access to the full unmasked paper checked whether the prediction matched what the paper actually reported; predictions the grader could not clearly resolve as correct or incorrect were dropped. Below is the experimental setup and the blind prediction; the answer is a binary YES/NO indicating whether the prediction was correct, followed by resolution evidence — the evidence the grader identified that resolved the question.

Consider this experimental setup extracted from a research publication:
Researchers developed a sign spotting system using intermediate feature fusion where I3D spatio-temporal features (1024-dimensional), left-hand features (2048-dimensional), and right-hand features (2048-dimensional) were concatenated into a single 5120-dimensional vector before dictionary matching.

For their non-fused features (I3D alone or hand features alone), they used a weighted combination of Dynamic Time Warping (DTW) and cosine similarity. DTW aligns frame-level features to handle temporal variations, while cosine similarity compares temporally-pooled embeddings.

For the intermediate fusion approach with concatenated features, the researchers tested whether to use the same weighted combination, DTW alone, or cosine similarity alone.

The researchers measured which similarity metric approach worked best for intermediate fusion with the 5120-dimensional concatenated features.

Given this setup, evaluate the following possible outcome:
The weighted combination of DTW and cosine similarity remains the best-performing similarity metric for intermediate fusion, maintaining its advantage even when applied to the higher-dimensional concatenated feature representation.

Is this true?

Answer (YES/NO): NO